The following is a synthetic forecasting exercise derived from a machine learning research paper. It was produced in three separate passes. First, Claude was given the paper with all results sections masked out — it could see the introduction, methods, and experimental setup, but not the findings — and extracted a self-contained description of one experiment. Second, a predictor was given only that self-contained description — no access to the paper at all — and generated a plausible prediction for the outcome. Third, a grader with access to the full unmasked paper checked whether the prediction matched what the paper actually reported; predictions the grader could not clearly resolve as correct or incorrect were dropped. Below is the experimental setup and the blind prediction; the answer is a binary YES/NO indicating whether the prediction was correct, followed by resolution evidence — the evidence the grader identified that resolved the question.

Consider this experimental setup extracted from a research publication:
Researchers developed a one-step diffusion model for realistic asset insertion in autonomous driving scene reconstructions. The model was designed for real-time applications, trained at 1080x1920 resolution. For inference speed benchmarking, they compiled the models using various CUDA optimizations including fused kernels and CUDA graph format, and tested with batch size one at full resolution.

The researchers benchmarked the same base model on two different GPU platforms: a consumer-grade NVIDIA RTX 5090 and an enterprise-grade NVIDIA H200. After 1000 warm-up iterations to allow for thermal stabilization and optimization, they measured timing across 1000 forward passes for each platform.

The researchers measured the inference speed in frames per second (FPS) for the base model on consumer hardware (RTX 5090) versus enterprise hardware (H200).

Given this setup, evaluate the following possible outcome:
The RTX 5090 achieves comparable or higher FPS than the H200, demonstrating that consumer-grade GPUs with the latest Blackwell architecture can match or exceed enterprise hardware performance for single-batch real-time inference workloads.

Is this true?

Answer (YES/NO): NO